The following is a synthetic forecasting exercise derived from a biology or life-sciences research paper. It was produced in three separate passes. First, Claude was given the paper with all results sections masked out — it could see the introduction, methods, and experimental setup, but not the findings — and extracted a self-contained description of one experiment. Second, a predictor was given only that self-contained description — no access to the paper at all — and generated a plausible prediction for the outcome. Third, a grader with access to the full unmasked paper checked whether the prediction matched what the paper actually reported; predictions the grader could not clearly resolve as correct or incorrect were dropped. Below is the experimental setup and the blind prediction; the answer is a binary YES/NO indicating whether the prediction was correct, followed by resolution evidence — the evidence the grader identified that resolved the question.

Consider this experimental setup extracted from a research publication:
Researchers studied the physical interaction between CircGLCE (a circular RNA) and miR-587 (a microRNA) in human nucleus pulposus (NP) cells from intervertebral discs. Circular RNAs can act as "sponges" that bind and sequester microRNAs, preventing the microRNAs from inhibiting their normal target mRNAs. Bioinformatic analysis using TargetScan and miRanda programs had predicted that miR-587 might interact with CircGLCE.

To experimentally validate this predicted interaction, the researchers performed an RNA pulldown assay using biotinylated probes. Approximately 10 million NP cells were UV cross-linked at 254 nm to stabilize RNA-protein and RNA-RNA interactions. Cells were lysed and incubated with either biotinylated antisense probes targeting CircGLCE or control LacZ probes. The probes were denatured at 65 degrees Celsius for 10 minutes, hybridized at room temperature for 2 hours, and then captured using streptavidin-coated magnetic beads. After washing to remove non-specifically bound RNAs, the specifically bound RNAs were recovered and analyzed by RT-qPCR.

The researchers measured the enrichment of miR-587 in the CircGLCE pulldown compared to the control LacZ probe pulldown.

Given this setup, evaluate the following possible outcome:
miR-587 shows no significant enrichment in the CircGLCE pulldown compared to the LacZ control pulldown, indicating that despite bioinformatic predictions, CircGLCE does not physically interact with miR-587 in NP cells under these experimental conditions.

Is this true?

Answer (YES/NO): NO